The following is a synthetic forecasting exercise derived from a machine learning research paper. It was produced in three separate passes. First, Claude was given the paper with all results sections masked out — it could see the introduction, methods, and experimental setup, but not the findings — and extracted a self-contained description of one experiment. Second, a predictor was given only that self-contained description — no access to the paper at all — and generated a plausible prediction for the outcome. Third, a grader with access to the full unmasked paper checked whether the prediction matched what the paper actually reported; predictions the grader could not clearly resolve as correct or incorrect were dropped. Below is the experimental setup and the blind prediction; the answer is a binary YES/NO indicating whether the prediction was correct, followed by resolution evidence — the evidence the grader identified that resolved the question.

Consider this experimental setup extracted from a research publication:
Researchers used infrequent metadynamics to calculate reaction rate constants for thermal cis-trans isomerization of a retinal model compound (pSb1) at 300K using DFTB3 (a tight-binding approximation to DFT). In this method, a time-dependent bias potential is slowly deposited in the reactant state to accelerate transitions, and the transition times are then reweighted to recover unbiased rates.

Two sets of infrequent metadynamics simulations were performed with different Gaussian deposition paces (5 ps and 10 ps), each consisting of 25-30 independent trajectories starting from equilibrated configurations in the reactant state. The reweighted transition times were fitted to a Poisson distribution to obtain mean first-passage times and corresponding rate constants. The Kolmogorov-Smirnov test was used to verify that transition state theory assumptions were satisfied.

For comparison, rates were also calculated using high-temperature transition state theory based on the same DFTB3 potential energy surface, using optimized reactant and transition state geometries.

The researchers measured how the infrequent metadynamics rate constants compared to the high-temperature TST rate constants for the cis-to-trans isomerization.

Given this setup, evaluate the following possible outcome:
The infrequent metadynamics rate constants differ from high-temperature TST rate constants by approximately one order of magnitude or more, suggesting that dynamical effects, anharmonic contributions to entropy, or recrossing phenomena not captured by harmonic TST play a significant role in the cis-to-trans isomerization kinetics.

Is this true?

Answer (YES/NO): NO